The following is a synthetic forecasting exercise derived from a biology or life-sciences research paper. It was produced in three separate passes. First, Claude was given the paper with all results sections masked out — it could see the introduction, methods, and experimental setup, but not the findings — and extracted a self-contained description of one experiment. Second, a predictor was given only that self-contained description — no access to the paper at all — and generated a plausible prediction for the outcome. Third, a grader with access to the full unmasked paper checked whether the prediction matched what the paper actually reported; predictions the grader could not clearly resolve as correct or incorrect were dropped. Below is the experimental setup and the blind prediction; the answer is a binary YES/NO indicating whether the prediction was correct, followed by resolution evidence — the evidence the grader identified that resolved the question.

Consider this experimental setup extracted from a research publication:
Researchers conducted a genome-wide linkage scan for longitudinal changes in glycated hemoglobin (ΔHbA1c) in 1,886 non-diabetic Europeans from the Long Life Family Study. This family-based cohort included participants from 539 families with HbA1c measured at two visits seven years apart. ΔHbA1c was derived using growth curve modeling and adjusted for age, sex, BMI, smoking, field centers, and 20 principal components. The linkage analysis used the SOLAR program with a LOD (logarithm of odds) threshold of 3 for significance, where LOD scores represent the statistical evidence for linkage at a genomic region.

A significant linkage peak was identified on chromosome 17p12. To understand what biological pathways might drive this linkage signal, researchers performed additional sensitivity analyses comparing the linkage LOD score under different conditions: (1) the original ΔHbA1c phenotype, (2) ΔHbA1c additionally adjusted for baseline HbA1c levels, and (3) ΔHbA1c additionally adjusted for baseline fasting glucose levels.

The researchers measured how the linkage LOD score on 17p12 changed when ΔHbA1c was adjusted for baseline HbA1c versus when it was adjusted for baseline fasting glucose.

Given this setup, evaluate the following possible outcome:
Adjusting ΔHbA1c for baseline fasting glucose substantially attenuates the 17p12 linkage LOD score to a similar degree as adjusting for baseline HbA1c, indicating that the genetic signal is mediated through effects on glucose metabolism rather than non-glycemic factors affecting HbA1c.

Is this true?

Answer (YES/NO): NO